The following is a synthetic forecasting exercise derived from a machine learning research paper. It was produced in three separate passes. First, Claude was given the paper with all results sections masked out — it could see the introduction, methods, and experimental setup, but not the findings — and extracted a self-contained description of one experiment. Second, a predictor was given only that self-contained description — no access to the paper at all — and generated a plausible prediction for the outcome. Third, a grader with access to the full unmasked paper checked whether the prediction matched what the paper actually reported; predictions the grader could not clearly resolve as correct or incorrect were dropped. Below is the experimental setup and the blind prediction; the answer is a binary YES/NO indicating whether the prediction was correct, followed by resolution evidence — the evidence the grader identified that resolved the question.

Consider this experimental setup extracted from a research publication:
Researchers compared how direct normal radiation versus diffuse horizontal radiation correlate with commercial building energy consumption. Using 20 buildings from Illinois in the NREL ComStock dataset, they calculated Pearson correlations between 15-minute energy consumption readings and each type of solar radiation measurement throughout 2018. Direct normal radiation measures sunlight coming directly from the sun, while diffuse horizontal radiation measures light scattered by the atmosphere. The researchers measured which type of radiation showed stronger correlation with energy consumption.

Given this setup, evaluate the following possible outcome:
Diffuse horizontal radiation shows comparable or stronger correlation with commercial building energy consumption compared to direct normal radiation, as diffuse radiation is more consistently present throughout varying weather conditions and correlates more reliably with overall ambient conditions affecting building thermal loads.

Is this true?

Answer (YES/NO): YES